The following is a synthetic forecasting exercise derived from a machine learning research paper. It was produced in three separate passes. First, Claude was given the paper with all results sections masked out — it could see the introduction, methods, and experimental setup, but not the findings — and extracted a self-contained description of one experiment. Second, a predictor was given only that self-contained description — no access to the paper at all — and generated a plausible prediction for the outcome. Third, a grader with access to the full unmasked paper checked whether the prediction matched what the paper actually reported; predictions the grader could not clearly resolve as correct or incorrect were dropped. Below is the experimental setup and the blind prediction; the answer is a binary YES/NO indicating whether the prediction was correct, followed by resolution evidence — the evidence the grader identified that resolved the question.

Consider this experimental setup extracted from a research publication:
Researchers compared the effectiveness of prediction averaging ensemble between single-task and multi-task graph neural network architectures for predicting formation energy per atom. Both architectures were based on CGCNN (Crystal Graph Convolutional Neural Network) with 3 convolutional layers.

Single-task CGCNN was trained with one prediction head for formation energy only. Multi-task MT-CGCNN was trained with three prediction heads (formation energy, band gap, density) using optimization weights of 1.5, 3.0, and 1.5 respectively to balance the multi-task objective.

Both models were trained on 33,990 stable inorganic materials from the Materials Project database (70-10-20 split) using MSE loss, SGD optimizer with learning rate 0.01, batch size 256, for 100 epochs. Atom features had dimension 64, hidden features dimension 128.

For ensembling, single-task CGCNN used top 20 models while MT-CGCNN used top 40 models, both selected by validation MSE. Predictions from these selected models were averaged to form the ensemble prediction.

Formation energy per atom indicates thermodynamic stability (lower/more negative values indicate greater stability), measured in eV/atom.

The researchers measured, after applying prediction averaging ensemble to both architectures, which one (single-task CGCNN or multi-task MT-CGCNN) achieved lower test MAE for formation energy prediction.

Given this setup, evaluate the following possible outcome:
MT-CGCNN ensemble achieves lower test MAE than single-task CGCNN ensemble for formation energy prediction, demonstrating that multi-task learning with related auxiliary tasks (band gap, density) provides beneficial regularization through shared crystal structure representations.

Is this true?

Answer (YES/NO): NO